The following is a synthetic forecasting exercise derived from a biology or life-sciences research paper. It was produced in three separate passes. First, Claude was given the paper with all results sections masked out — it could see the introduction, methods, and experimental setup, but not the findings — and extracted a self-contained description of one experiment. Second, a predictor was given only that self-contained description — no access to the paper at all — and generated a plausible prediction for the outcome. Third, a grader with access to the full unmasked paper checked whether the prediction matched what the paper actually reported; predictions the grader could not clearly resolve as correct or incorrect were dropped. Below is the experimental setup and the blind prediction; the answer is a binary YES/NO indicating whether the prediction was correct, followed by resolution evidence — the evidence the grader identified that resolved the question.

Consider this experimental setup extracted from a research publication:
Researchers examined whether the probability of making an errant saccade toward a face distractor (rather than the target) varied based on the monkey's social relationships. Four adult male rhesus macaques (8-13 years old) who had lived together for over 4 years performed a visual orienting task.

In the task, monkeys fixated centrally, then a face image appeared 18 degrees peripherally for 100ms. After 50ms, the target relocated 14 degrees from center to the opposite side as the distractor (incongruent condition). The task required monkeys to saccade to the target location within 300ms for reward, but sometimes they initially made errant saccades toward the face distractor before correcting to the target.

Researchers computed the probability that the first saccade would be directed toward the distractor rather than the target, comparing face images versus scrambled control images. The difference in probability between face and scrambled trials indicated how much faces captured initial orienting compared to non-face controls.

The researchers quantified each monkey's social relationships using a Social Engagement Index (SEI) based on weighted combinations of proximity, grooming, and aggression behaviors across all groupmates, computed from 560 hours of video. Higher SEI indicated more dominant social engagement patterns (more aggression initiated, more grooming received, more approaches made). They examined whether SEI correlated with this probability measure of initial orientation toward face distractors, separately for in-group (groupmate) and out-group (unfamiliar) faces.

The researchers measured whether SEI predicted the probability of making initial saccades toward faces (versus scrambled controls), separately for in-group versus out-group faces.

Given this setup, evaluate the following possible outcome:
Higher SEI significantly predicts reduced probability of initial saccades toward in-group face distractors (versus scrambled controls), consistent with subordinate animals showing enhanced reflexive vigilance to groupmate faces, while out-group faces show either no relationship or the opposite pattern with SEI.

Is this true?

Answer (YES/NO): NO